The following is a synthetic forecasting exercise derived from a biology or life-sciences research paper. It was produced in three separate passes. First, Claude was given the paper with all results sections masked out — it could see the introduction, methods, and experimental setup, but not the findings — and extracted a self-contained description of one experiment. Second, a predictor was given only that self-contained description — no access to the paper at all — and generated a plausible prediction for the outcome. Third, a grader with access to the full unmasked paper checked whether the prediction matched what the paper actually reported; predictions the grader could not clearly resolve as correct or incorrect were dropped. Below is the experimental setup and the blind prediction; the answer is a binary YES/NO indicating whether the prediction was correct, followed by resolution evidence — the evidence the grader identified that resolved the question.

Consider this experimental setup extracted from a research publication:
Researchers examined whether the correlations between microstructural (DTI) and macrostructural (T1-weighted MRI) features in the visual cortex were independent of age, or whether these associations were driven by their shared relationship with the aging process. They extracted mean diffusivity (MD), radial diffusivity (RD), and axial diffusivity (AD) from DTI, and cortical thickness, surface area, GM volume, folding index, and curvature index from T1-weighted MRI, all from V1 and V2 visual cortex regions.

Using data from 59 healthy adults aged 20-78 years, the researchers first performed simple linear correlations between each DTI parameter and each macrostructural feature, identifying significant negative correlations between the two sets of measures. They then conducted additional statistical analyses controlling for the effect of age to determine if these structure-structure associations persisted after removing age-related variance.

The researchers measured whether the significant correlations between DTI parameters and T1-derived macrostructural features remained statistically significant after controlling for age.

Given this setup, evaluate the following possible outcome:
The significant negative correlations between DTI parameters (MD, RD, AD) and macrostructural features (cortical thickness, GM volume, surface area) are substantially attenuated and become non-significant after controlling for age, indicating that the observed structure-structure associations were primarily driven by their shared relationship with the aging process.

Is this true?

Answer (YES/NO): YES